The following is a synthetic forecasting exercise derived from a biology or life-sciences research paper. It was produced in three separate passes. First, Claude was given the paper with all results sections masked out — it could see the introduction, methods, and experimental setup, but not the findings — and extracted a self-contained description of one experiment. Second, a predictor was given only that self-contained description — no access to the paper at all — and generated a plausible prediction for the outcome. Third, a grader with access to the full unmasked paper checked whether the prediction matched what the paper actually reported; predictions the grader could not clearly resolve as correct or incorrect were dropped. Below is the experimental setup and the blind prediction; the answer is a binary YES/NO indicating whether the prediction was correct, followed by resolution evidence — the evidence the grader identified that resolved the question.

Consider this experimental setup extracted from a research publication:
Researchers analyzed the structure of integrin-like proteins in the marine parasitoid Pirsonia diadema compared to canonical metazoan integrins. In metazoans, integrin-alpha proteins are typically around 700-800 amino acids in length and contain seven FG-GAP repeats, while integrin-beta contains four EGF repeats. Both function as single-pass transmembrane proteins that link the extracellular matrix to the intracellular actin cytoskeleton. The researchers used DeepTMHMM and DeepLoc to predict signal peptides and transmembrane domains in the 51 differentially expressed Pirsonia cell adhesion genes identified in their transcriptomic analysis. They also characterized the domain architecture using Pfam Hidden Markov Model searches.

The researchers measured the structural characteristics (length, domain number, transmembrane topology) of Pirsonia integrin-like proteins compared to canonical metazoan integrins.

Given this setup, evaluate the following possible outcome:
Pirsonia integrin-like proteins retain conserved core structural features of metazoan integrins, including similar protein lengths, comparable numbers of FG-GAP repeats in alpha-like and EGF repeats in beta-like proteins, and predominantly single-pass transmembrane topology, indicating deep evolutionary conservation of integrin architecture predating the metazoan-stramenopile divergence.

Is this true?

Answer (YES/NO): NO